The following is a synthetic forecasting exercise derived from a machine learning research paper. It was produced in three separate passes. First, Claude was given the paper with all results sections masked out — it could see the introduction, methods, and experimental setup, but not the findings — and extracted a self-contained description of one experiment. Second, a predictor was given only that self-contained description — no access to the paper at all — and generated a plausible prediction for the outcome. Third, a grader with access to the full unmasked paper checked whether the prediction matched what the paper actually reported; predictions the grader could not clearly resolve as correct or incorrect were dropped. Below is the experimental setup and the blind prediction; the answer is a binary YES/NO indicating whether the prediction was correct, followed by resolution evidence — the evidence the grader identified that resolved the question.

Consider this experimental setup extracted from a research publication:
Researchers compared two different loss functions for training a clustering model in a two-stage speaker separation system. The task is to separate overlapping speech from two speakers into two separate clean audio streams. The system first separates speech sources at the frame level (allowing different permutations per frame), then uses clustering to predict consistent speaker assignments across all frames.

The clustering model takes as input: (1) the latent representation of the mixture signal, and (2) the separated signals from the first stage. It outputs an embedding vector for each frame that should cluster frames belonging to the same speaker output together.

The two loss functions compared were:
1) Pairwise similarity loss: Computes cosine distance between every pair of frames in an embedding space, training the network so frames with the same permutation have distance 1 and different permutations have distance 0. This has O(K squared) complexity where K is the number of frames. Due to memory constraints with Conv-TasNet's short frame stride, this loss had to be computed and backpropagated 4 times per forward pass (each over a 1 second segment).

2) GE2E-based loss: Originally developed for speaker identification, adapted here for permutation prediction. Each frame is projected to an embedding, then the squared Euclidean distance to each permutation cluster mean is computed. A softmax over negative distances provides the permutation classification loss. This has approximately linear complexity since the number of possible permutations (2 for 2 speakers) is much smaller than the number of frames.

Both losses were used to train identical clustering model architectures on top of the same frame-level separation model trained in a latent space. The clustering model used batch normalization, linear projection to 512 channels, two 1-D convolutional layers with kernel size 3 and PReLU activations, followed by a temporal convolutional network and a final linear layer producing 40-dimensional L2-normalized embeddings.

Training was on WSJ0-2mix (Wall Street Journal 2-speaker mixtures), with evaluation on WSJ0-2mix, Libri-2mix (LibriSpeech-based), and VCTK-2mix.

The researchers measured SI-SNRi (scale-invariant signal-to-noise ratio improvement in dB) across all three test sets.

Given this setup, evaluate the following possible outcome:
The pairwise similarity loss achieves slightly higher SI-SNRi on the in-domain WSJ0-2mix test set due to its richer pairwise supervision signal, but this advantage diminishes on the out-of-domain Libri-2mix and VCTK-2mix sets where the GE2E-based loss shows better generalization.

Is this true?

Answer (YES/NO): NO